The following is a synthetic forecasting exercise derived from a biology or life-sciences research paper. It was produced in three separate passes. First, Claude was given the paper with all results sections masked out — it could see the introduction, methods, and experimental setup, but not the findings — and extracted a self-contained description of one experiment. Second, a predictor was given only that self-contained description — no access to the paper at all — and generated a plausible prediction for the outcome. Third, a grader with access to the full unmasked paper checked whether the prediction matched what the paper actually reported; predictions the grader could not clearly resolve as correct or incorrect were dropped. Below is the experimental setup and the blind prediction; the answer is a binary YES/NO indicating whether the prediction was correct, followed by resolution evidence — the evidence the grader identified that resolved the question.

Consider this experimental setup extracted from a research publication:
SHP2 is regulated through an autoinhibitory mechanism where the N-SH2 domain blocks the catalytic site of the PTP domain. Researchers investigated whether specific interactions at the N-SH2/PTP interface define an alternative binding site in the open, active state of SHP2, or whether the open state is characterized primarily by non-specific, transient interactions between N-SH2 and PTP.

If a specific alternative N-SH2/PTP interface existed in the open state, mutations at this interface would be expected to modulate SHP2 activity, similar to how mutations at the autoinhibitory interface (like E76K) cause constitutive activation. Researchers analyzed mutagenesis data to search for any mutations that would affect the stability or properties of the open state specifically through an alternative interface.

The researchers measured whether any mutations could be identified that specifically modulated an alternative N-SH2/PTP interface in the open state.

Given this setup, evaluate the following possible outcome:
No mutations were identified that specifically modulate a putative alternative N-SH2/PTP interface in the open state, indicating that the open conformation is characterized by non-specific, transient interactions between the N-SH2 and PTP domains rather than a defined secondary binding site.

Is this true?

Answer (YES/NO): YES